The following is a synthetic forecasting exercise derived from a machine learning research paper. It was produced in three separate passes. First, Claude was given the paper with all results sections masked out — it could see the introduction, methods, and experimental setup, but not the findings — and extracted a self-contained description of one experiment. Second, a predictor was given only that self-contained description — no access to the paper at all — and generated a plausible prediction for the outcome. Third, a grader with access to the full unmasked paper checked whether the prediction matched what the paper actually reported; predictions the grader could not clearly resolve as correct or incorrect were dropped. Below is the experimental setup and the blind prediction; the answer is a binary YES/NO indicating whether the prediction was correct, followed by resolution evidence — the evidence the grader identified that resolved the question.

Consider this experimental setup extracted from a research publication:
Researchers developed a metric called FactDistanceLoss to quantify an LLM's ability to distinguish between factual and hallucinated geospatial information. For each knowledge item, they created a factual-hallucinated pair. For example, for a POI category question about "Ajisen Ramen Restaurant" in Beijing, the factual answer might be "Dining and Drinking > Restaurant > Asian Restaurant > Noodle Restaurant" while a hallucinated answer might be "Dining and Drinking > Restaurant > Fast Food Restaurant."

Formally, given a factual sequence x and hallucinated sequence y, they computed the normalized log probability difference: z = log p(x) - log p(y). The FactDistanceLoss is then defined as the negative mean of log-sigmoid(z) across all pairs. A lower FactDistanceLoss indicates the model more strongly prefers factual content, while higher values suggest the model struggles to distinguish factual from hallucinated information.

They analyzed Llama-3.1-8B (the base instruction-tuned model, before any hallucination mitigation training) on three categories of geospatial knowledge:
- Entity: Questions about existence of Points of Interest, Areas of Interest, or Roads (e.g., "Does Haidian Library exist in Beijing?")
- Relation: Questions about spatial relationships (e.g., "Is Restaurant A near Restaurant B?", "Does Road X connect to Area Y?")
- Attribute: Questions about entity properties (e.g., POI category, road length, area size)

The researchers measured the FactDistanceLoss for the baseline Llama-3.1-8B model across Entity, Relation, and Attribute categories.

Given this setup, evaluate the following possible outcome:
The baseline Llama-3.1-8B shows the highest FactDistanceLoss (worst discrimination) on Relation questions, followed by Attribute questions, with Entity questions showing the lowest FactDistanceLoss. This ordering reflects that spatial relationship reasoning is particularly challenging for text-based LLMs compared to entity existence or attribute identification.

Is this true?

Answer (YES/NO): NO